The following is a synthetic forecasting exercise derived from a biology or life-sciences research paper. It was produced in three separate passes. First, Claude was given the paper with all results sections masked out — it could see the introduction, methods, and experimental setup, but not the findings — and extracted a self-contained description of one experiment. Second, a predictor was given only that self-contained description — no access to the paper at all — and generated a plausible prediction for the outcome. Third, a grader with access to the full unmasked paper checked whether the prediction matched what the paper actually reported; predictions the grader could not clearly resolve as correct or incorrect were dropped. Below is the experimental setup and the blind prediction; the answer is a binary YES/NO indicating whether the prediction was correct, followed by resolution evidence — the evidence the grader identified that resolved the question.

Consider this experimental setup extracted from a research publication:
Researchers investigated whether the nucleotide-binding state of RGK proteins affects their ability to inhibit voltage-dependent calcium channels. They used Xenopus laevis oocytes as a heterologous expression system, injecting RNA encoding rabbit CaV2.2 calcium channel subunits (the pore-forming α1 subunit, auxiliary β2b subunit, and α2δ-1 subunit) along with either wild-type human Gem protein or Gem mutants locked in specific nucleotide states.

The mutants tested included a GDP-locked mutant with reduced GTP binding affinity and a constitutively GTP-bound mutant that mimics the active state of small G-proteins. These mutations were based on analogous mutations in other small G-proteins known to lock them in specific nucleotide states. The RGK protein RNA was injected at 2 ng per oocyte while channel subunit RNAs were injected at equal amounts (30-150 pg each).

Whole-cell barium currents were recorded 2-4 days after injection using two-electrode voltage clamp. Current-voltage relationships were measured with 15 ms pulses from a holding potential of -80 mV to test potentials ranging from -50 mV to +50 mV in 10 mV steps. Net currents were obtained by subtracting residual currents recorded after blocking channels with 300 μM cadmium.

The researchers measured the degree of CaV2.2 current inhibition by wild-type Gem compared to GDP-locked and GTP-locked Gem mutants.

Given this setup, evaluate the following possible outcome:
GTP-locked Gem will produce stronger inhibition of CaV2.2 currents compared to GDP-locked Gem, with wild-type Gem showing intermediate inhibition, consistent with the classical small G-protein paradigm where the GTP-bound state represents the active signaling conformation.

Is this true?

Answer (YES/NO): NO